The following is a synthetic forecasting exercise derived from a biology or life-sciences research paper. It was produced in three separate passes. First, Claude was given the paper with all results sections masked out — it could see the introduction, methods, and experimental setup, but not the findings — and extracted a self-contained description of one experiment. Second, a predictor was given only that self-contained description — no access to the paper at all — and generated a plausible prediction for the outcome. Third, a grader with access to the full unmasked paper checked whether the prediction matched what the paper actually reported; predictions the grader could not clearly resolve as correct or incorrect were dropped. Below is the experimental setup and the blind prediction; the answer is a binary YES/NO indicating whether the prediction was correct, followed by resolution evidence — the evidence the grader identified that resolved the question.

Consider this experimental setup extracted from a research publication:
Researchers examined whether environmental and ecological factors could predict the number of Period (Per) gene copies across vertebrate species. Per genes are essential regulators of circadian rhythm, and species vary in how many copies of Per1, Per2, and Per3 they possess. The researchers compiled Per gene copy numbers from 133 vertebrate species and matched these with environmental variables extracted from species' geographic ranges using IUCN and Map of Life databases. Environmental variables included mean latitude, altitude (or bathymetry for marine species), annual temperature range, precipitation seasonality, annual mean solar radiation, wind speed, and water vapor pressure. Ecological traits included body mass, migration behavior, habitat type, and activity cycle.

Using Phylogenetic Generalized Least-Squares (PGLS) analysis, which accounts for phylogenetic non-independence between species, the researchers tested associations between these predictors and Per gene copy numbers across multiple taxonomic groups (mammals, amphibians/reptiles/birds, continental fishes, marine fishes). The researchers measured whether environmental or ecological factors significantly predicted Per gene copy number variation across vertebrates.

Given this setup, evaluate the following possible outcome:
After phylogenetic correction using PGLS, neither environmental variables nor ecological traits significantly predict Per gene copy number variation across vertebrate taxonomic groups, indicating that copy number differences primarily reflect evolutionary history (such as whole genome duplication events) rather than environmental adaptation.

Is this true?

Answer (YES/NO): YES